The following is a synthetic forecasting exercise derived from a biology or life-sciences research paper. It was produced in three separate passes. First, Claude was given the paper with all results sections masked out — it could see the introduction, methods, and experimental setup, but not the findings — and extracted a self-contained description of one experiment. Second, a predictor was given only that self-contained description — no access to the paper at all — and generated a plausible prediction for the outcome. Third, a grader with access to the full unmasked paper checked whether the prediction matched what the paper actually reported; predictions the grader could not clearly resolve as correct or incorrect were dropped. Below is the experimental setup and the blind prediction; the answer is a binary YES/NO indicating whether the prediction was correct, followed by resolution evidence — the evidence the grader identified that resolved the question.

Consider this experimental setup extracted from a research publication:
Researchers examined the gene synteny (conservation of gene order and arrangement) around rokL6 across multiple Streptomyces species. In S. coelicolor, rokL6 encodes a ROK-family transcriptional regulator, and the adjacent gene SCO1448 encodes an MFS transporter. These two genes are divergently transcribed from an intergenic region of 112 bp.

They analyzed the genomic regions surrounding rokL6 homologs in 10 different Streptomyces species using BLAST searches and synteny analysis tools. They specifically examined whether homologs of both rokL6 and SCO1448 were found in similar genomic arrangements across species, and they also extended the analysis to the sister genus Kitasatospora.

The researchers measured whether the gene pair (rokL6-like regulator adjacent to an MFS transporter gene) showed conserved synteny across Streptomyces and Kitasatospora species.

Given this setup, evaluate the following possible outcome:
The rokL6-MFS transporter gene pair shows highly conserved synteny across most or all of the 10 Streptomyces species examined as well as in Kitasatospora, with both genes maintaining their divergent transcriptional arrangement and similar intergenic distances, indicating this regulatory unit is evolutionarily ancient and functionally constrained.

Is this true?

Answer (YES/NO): YES